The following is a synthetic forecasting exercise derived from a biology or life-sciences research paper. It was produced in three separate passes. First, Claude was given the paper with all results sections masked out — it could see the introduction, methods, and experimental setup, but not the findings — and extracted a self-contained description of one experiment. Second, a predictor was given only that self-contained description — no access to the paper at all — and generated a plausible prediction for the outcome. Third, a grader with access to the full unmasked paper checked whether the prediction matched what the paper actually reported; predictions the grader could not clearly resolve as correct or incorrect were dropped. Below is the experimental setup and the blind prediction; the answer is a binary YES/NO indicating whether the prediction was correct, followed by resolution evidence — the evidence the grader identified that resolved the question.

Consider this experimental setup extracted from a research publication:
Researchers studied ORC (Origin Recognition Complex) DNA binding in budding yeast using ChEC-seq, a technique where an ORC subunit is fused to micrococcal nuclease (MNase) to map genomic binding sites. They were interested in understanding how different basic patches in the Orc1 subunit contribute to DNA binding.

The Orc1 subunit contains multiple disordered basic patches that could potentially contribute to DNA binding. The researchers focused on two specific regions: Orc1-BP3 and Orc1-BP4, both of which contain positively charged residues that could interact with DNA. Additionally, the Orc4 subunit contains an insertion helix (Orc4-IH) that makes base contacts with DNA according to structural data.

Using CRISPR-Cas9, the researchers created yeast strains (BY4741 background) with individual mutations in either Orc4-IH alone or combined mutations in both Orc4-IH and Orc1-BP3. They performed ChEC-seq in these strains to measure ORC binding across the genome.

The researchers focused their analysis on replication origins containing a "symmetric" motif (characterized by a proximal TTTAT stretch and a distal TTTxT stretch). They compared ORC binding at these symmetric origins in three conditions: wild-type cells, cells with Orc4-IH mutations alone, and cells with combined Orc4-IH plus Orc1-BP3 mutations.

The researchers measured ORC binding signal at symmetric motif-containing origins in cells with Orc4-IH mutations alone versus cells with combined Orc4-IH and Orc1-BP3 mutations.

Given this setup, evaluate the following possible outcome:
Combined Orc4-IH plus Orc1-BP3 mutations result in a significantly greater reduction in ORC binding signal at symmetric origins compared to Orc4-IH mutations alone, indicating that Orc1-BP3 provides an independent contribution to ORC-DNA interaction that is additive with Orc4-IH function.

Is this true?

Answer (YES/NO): NO